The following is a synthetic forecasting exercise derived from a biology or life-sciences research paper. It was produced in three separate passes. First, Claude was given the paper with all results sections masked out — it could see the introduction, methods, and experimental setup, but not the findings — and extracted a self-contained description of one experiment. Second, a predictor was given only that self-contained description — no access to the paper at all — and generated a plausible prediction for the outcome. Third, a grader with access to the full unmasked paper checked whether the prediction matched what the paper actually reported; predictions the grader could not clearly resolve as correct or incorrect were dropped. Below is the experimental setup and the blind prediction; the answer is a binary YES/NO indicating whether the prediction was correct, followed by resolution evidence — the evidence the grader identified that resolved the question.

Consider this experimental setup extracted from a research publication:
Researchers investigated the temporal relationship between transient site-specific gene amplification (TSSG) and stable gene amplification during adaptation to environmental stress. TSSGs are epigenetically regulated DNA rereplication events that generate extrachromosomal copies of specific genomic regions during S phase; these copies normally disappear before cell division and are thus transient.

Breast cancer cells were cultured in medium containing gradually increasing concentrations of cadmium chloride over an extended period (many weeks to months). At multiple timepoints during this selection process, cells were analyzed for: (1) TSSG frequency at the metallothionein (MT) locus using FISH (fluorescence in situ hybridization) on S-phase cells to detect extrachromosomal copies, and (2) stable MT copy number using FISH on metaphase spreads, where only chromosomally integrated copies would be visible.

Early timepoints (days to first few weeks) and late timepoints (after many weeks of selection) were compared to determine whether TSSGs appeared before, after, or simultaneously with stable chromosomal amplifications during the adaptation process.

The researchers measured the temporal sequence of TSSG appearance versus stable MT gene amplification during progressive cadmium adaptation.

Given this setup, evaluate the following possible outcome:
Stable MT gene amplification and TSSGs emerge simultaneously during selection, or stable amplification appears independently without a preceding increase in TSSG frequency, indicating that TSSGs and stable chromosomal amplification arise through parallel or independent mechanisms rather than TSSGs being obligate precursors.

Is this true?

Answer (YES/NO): NO